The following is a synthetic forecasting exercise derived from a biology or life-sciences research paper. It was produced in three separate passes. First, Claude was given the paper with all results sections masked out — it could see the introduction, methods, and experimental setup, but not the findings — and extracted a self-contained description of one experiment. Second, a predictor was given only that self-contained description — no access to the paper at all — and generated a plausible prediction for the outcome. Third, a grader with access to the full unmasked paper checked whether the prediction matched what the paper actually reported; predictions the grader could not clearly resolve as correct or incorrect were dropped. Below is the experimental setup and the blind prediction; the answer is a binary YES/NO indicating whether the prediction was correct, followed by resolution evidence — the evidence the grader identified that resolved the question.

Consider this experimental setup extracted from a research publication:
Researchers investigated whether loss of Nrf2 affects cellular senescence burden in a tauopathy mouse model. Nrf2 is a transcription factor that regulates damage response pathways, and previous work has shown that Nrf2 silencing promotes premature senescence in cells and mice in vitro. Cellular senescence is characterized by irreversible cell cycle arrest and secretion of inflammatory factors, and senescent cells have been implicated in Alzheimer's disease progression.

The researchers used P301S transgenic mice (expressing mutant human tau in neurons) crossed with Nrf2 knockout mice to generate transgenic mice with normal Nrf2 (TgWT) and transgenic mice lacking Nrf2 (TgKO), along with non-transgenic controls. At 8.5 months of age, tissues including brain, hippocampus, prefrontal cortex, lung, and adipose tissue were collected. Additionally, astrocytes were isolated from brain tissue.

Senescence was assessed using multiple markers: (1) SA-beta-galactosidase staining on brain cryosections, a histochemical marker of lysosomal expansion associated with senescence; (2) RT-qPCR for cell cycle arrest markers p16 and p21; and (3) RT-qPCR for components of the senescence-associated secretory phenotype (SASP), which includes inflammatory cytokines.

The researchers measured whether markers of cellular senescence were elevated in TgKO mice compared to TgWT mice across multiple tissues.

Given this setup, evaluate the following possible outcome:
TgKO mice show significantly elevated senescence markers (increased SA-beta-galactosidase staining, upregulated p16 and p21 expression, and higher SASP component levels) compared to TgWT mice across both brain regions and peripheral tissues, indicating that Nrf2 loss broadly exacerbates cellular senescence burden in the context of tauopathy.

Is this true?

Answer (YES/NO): NO